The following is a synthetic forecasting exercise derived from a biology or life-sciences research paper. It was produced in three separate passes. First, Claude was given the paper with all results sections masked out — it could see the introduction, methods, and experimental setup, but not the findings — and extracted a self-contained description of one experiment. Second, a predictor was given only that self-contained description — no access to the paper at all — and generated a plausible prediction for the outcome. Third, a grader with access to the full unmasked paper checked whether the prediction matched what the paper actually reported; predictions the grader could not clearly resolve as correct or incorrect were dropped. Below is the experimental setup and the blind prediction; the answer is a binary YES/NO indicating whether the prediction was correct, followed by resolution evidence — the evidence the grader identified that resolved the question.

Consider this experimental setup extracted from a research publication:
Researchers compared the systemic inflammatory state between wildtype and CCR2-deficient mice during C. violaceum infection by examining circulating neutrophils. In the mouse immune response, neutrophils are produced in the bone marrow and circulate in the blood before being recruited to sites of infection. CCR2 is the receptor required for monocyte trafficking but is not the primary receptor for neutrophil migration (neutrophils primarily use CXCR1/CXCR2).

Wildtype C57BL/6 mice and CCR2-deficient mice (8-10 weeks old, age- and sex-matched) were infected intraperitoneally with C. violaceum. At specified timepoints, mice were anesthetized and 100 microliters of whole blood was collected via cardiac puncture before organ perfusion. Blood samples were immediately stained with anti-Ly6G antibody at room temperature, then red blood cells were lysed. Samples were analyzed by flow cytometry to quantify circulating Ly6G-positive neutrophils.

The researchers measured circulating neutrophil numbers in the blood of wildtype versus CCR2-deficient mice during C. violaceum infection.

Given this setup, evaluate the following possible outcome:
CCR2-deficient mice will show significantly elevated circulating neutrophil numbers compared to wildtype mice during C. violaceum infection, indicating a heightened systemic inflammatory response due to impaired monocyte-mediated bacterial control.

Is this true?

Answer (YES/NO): YES